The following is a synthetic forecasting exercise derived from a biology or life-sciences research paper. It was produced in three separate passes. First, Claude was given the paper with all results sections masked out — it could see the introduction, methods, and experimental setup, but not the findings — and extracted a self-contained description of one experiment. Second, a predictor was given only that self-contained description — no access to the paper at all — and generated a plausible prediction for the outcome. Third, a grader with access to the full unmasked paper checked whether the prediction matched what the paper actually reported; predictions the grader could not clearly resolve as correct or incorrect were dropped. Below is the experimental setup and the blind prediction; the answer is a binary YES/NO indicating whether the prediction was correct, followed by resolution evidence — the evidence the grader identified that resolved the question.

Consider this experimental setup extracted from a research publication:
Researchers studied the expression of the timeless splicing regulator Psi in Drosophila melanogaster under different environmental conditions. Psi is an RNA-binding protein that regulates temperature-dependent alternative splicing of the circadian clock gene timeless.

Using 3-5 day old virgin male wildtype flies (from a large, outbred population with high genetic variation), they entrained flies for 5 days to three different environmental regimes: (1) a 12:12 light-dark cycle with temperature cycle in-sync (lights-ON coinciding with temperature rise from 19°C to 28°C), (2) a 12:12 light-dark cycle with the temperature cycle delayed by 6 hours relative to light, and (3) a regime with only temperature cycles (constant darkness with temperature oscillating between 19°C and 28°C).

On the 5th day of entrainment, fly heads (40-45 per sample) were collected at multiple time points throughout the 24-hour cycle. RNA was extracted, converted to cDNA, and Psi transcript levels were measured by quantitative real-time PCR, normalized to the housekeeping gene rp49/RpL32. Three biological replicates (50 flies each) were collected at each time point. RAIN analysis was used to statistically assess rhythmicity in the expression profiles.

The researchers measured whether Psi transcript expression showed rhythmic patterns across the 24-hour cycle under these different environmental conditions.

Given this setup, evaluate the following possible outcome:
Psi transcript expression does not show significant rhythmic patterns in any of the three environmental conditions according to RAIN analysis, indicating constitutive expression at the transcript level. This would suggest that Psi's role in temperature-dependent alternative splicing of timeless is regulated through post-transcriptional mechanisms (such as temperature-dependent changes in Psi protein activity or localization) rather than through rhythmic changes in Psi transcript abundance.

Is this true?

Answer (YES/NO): NO